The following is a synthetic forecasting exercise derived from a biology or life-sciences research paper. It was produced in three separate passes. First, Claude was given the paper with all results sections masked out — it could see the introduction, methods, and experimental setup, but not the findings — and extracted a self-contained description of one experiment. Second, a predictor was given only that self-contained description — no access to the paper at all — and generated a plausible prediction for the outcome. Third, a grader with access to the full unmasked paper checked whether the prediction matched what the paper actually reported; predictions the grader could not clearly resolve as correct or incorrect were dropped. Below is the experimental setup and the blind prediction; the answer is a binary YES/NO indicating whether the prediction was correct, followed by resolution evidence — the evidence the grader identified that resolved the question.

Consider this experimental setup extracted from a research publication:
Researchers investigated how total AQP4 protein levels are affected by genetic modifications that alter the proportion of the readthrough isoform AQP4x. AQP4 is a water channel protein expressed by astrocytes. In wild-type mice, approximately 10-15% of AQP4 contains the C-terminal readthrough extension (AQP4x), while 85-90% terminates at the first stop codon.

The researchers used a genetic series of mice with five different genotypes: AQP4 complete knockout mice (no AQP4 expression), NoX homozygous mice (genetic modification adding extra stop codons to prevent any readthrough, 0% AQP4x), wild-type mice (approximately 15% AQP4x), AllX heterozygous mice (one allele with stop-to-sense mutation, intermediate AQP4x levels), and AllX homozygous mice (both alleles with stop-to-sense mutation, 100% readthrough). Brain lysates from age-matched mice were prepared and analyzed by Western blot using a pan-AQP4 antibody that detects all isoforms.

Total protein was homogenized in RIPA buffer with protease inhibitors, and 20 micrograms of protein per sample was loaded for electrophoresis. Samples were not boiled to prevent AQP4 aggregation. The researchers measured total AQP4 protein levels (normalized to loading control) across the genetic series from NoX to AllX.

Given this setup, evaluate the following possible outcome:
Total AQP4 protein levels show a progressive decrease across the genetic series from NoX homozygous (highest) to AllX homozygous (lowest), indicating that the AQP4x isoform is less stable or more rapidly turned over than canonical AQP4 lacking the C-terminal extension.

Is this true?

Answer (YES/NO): NO